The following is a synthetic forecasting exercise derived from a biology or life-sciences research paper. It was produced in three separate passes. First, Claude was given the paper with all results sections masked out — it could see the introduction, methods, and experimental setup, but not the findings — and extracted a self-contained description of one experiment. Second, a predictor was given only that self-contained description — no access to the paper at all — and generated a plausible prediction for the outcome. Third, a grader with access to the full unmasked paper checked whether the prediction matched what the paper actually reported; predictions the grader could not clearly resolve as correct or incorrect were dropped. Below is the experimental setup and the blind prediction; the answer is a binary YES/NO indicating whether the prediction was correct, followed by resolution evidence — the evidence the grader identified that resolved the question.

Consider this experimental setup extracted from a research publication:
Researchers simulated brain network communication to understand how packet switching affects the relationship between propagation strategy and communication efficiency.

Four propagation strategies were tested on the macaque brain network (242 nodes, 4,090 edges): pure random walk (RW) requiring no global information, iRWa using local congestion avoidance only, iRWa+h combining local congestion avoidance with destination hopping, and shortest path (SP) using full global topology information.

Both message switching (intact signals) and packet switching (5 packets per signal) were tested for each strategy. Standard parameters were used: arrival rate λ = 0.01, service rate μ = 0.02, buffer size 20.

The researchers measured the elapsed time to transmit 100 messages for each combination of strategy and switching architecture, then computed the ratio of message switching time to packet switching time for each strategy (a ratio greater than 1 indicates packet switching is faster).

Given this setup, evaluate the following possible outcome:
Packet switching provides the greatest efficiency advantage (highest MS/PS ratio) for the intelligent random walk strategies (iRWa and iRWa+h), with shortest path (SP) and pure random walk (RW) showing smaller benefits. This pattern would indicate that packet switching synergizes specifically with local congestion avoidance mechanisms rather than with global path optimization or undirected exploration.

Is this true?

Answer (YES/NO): NO